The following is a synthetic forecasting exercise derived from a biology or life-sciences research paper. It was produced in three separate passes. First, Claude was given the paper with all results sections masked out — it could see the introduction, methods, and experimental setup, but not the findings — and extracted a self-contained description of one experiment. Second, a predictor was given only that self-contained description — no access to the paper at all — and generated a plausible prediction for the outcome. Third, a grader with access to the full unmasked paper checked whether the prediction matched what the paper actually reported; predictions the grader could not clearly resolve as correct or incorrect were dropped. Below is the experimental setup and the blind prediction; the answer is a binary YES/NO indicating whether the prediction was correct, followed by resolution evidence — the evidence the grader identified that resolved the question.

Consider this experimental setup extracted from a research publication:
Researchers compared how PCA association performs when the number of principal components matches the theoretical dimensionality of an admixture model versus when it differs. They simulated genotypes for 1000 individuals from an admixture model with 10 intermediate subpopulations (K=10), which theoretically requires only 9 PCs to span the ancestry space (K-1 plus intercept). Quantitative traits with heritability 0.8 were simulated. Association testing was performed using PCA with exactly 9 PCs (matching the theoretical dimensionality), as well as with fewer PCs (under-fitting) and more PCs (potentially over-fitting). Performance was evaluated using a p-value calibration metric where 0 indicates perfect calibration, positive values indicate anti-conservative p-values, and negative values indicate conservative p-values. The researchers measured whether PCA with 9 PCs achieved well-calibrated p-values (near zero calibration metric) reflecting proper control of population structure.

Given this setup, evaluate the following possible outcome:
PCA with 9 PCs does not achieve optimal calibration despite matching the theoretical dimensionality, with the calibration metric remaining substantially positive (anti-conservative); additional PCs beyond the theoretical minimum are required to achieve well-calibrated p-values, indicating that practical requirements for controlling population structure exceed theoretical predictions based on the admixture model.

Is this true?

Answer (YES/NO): NO